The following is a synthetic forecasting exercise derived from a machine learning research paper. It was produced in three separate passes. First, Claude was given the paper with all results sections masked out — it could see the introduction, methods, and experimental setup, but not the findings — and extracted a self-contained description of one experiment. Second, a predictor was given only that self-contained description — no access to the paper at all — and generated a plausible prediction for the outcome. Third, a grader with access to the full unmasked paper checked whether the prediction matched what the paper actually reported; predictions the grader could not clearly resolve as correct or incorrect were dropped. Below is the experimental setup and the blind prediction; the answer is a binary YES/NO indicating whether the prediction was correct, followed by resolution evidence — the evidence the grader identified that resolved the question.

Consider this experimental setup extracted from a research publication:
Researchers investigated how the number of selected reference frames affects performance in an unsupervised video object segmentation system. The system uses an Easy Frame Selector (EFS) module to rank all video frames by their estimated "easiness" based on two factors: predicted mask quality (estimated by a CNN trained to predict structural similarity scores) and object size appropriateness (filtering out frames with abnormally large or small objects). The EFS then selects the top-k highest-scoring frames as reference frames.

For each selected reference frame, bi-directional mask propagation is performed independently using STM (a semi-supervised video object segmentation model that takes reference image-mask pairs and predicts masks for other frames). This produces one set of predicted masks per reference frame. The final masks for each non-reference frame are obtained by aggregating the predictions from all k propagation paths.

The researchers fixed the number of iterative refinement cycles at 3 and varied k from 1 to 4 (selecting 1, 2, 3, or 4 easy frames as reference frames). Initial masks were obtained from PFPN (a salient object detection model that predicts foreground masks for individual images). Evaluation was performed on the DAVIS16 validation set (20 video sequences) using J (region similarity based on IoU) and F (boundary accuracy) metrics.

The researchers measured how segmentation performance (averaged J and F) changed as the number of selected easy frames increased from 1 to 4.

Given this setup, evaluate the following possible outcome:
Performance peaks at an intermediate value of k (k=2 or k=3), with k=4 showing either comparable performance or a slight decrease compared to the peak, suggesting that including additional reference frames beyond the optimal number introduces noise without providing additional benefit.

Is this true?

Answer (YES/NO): YES